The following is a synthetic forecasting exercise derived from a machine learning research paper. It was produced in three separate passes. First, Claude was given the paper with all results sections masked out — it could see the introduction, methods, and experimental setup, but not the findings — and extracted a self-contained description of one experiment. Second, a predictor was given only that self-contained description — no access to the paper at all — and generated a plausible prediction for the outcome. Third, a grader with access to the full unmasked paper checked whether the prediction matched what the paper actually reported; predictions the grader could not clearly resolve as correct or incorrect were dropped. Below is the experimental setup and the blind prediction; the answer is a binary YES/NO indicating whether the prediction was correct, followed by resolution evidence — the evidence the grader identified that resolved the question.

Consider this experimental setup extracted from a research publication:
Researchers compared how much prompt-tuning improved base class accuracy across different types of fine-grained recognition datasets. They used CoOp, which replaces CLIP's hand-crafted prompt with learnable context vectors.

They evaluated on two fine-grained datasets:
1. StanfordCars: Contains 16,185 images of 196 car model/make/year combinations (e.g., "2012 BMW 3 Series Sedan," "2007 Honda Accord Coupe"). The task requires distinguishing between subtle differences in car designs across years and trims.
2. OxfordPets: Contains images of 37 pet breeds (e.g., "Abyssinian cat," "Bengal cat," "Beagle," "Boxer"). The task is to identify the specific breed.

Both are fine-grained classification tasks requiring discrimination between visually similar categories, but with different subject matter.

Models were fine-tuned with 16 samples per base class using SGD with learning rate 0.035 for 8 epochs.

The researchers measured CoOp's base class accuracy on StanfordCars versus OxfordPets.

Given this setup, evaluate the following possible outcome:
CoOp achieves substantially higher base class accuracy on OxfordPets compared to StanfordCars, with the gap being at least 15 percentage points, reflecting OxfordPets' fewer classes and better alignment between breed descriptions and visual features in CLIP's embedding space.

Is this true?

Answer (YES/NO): YES